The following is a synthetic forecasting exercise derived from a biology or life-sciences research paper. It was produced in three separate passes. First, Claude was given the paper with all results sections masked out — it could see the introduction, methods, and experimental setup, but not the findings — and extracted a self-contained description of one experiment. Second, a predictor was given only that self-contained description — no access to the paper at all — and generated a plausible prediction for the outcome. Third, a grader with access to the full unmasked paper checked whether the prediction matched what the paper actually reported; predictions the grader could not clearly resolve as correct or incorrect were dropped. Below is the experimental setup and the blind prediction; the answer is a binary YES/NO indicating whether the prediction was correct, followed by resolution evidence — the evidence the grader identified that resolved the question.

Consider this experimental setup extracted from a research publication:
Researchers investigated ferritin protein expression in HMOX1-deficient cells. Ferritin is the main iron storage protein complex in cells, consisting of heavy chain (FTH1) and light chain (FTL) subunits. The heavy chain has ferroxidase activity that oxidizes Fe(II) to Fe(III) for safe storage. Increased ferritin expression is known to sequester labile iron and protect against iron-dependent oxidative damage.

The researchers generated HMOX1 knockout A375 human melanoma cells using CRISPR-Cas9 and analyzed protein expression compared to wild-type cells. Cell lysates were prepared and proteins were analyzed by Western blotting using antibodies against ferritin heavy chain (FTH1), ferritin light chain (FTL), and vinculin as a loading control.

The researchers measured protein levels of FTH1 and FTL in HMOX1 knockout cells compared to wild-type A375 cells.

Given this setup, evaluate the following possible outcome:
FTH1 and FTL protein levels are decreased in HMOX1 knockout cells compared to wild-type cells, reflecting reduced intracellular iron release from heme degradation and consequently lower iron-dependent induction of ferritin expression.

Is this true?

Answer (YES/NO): NO